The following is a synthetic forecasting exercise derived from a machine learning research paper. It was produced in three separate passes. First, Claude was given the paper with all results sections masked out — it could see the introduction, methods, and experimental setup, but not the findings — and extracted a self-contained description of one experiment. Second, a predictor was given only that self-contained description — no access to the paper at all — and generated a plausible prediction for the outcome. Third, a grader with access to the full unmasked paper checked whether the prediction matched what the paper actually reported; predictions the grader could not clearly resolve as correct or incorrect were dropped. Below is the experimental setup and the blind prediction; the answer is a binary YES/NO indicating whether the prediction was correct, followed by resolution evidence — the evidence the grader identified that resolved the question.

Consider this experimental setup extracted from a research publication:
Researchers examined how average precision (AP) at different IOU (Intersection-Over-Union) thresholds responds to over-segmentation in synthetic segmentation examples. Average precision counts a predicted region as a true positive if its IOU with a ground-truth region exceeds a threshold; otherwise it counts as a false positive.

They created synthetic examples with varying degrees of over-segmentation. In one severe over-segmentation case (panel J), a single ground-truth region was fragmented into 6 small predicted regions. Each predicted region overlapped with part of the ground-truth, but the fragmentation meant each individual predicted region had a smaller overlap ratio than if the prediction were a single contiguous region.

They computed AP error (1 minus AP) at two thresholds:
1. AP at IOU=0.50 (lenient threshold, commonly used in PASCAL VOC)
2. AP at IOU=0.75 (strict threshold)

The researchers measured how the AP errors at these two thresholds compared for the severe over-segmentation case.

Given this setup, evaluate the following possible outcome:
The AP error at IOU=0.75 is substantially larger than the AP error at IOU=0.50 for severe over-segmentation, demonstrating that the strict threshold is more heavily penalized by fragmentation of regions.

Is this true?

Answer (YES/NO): YES